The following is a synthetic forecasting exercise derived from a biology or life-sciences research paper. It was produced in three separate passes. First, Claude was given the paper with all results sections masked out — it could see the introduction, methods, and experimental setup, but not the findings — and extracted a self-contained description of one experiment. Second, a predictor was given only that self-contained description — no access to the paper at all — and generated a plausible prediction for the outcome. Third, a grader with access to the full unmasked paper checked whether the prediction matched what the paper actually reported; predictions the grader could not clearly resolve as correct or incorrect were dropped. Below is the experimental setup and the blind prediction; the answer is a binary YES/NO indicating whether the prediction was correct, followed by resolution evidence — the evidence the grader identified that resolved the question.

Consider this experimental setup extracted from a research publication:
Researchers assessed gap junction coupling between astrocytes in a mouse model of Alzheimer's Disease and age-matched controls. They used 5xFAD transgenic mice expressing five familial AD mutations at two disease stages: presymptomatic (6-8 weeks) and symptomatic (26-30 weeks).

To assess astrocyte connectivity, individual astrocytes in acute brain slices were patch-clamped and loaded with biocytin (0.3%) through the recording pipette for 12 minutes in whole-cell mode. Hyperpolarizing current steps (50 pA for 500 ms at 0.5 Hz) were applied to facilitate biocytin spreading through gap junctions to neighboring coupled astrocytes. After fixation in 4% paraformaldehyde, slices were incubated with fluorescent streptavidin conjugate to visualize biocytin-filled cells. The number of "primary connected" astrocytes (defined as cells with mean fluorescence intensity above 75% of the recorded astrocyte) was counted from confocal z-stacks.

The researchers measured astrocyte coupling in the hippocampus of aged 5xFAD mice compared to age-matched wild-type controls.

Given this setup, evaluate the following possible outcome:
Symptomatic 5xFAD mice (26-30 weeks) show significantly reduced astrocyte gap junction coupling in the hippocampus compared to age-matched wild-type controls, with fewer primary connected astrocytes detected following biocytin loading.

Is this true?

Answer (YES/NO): YES